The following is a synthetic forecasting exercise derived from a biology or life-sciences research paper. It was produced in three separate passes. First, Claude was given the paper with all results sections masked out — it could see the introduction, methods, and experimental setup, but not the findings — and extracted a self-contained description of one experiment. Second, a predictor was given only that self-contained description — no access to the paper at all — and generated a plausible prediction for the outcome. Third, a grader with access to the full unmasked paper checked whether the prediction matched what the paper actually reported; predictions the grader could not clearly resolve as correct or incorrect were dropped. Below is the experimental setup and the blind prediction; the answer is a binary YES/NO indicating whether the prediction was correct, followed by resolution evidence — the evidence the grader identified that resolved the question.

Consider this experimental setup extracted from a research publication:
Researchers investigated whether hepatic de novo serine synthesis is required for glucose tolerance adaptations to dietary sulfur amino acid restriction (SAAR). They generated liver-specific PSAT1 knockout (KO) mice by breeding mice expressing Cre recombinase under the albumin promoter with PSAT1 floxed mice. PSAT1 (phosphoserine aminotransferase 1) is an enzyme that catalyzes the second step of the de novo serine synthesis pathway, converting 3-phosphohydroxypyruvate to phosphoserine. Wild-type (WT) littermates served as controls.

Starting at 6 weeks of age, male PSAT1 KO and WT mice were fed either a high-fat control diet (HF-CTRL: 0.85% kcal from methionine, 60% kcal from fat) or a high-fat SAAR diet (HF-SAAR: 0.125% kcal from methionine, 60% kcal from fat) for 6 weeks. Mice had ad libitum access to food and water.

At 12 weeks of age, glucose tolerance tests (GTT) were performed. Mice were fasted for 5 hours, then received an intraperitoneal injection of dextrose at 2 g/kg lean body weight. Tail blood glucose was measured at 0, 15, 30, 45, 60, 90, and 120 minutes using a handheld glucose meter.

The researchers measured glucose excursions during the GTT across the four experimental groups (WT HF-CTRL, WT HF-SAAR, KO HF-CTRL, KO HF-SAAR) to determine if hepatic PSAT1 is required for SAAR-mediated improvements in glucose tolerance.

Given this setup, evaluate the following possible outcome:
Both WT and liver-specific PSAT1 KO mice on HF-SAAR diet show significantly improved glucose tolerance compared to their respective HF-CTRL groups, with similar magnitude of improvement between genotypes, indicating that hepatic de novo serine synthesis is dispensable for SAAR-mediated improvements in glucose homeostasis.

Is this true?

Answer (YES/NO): NO